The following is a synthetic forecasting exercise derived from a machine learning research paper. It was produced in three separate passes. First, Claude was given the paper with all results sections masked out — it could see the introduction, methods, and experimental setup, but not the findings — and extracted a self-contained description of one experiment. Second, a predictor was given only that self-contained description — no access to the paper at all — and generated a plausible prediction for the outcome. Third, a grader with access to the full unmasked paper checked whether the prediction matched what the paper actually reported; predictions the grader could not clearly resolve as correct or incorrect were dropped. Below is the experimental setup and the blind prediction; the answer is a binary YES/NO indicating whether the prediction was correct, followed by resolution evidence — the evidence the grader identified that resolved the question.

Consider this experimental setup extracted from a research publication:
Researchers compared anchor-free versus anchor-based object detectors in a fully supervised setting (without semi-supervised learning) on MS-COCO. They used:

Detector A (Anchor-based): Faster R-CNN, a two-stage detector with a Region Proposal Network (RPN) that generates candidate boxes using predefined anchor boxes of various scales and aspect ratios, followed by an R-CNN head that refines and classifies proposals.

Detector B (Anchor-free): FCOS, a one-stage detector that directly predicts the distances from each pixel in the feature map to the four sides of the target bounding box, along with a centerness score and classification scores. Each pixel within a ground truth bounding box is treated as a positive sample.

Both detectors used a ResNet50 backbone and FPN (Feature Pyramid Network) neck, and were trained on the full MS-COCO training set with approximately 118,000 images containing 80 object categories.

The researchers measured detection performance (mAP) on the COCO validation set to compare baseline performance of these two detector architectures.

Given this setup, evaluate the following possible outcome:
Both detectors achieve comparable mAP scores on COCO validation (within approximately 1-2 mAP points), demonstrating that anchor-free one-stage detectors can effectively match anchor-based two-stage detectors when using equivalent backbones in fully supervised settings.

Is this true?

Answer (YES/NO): YES